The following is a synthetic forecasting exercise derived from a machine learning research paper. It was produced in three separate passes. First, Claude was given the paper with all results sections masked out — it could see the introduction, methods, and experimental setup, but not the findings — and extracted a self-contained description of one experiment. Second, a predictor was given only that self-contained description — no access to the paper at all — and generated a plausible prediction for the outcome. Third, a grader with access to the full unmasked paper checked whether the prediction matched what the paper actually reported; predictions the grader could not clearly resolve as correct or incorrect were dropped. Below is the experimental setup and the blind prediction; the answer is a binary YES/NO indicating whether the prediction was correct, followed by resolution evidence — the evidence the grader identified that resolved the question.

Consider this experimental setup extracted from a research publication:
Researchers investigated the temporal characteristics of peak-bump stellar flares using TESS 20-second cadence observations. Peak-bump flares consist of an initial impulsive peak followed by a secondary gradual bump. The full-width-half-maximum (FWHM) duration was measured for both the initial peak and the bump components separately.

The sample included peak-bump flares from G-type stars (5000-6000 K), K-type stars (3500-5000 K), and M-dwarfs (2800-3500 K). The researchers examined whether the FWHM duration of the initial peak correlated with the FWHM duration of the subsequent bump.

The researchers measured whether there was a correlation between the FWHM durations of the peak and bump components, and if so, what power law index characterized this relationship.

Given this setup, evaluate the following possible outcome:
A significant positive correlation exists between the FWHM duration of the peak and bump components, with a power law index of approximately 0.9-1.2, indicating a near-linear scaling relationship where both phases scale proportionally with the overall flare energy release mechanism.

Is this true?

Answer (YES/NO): NO